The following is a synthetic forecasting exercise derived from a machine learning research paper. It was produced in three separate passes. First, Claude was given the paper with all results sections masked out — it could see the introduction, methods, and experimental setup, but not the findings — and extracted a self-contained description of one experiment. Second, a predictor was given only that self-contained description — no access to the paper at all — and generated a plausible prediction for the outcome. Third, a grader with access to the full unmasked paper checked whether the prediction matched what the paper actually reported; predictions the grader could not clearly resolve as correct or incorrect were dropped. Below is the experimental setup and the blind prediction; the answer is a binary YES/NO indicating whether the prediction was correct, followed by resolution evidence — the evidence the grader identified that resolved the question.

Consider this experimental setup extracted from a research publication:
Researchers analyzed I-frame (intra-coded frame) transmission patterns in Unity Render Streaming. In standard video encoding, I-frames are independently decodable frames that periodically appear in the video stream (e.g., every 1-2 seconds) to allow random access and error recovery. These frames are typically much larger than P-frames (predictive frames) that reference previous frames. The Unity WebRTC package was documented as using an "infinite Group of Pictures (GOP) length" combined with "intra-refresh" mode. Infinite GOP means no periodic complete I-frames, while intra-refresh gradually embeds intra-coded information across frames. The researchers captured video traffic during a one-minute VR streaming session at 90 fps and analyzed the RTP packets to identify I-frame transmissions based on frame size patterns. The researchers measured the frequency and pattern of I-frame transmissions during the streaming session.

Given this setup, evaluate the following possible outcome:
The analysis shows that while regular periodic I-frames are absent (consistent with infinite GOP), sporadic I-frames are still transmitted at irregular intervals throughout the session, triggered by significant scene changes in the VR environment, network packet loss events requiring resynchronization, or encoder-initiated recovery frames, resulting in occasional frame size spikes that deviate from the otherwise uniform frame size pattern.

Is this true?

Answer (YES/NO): NO